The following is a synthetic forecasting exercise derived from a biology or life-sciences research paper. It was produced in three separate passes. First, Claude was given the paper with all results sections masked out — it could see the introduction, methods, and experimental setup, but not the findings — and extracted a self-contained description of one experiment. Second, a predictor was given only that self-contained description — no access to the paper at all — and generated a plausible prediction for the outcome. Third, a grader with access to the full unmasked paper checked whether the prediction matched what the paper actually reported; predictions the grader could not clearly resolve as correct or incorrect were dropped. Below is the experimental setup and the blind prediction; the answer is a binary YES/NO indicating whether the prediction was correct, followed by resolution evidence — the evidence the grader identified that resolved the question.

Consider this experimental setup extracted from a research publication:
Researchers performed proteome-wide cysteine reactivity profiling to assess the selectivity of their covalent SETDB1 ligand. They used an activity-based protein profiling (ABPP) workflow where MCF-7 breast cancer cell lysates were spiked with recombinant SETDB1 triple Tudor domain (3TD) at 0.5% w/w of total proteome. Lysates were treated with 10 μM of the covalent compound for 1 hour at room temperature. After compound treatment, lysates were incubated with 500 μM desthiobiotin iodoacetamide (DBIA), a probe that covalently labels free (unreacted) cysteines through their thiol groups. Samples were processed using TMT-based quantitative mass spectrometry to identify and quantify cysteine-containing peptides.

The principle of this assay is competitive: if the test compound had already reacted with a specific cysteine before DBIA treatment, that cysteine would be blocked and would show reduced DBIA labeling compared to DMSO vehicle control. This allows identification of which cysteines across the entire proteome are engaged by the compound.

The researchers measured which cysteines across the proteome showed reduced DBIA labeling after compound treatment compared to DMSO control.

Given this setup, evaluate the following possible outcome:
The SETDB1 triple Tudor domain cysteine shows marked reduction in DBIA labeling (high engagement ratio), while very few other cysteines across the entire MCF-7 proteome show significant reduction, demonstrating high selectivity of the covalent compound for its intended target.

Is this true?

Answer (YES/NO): YES